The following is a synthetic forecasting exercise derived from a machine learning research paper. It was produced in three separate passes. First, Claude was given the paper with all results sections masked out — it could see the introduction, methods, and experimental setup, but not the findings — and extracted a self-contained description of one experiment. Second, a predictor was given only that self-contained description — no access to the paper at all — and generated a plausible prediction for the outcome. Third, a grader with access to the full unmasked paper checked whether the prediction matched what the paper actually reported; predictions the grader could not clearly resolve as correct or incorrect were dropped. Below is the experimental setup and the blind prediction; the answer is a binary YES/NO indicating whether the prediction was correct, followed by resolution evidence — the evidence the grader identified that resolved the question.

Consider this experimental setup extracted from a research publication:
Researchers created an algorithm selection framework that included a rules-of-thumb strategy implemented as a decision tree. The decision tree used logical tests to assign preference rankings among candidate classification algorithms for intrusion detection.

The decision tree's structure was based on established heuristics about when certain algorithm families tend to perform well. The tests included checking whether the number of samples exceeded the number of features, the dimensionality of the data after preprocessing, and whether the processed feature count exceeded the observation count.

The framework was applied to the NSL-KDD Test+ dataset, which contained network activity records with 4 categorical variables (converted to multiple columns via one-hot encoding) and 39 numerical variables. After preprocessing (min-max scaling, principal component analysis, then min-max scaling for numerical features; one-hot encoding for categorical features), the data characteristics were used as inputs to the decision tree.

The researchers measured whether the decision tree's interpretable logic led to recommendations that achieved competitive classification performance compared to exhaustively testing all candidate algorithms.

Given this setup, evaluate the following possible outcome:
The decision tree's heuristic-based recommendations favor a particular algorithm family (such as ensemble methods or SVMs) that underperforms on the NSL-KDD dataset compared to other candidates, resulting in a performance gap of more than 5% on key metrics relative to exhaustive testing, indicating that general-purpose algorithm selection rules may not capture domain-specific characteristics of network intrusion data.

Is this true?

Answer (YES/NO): NO